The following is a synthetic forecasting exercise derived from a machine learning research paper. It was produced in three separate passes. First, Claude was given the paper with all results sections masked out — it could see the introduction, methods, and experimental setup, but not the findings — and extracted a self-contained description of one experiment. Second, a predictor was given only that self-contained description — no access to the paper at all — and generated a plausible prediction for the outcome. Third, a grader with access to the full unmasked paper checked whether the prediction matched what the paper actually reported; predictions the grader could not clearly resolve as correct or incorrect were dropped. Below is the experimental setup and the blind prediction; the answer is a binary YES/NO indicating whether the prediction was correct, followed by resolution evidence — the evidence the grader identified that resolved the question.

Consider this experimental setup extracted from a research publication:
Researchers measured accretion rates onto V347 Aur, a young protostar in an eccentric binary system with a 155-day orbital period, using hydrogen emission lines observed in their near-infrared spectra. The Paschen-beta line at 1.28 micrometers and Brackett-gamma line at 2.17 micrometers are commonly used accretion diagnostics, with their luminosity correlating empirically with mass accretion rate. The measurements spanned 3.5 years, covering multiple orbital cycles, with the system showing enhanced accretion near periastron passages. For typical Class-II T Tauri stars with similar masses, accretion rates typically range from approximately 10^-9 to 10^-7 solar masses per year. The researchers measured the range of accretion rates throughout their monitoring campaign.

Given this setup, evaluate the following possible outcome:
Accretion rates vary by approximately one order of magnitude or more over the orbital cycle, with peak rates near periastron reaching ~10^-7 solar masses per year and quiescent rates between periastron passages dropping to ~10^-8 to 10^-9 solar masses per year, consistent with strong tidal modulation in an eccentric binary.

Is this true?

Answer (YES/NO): NO